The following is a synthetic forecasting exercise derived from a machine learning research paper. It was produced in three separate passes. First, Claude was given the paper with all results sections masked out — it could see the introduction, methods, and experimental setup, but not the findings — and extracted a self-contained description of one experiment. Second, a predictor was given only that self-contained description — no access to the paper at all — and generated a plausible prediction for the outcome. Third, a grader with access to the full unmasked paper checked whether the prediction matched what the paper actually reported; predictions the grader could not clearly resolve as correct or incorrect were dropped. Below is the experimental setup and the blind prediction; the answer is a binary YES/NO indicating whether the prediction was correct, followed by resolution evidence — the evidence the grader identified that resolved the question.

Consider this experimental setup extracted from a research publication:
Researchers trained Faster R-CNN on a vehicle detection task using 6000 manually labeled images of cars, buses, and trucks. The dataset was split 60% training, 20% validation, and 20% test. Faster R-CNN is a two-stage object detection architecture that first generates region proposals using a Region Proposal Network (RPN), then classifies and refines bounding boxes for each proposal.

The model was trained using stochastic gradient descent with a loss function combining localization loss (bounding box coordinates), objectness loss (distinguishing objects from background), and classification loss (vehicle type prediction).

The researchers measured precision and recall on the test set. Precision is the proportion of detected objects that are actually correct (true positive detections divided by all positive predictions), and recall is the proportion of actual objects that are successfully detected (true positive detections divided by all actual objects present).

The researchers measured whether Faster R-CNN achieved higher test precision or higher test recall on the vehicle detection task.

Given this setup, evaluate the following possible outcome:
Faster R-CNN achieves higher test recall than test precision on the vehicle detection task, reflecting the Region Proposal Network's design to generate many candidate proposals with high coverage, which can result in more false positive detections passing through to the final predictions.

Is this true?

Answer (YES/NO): NO